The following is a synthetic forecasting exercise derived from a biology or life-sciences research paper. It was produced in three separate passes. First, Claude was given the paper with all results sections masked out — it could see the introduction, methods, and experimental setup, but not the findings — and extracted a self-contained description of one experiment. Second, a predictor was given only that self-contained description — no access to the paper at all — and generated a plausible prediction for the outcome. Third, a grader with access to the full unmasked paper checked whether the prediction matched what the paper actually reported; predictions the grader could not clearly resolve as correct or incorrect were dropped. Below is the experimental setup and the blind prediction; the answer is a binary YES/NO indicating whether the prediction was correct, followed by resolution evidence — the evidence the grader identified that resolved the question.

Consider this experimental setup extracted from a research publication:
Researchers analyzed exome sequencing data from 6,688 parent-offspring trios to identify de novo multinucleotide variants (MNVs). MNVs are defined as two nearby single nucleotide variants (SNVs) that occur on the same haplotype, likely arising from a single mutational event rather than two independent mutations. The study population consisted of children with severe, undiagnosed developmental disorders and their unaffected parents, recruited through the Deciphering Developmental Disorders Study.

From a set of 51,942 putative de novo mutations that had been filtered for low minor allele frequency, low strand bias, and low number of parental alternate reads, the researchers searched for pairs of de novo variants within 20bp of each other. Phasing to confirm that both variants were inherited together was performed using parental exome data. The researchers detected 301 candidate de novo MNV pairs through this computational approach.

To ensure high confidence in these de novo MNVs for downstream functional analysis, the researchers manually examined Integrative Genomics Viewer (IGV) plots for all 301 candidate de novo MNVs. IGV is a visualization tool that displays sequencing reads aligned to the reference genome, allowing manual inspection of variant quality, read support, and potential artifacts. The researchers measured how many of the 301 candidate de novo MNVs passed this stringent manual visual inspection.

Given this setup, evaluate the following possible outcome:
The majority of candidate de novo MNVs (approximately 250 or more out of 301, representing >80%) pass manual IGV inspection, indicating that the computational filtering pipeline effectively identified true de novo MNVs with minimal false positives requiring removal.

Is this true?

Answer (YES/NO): NO